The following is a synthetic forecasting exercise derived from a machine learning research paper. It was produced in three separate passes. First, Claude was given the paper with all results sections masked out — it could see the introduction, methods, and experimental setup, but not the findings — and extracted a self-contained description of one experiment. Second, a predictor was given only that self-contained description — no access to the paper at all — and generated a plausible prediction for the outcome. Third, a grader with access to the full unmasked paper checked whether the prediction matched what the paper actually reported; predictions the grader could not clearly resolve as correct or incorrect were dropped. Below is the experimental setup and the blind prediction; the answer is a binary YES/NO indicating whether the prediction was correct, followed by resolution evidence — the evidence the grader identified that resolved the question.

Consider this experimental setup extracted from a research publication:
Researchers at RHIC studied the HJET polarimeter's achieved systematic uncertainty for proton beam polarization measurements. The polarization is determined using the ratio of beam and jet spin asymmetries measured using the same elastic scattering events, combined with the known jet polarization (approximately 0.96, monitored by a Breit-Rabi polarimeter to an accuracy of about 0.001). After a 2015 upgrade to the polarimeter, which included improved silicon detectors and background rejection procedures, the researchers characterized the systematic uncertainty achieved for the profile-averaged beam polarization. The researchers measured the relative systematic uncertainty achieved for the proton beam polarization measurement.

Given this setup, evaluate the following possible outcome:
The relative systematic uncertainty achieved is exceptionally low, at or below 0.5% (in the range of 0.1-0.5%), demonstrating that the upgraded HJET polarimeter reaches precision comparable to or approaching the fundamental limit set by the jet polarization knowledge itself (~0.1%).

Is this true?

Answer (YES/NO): YES